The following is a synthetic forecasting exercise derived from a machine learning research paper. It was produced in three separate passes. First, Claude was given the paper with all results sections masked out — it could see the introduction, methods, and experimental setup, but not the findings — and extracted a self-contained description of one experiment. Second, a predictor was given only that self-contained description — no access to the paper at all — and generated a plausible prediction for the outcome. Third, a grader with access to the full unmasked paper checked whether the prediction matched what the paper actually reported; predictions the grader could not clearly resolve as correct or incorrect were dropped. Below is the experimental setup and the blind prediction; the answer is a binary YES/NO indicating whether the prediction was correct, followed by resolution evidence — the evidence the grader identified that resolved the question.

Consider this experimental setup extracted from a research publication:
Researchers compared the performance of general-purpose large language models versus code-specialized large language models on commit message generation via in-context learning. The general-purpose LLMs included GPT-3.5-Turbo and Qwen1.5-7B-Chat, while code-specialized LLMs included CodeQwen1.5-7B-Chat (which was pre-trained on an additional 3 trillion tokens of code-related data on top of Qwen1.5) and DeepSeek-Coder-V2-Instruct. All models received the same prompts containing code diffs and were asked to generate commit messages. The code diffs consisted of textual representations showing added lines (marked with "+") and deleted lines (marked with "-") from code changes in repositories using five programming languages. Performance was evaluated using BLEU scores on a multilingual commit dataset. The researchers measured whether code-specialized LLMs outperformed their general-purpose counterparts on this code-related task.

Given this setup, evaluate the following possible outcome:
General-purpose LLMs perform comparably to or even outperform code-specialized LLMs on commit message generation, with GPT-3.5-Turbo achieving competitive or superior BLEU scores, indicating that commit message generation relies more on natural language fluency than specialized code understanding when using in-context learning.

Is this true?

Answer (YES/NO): YES